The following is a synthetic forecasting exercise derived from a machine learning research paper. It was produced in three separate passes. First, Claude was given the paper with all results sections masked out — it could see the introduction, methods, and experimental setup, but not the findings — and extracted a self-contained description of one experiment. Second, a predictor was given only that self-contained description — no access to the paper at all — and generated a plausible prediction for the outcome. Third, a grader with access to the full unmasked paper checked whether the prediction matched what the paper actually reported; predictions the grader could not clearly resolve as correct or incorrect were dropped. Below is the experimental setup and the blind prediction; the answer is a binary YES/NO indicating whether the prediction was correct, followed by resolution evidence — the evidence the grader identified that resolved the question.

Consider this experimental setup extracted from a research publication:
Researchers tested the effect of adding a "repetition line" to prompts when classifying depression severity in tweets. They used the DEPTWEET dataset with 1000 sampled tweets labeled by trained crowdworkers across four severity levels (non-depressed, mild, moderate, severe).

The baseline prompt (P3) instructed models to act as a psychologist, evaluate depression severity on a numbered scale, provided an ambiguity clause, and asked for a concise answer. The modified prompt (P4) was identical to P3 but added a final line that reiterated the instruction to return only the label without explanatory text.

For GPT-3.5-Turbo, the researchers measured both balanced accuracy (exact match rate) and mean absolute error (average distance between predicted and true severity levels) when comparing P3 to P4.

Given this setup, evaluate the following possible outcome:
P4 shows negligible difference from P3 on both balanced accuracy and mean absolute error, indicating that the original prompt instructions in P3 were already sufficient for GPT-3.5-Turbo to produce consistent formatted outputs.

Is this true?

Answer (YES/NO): NO